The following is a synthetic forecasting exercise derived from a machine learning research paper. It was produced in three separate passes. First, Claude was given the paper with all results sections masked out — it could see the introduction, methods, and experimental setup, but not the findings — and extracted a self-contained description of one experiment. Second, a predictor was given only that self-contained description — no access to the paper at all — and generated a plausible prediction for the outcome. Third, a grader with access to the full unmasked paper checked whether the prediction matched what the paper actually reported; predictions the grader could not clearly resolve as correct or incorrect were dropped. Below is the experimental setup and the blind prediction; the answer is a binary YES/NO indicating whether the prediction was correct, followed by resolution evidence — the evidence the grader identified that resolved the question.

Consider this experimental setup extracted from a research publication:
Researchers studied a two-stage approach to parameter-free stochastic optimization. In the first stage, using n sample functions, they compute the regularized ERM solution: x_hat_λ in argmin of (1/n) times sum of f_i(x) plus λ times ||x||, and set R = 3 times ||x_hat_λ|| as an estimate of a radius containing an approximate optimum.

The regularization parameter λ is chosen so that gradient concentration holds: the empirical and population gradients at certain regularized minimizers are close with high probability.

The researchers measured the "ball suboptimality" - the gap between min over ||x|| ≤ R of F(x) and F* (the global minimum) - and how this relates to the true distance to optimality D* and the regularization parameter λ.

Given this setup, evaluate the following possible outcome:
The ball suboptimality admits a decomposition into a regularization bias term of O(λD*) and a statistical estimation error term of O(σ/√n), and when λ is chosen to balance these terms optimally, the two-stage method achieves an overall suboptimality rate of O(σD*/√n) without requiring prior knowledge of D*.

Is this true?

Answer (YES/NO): NO